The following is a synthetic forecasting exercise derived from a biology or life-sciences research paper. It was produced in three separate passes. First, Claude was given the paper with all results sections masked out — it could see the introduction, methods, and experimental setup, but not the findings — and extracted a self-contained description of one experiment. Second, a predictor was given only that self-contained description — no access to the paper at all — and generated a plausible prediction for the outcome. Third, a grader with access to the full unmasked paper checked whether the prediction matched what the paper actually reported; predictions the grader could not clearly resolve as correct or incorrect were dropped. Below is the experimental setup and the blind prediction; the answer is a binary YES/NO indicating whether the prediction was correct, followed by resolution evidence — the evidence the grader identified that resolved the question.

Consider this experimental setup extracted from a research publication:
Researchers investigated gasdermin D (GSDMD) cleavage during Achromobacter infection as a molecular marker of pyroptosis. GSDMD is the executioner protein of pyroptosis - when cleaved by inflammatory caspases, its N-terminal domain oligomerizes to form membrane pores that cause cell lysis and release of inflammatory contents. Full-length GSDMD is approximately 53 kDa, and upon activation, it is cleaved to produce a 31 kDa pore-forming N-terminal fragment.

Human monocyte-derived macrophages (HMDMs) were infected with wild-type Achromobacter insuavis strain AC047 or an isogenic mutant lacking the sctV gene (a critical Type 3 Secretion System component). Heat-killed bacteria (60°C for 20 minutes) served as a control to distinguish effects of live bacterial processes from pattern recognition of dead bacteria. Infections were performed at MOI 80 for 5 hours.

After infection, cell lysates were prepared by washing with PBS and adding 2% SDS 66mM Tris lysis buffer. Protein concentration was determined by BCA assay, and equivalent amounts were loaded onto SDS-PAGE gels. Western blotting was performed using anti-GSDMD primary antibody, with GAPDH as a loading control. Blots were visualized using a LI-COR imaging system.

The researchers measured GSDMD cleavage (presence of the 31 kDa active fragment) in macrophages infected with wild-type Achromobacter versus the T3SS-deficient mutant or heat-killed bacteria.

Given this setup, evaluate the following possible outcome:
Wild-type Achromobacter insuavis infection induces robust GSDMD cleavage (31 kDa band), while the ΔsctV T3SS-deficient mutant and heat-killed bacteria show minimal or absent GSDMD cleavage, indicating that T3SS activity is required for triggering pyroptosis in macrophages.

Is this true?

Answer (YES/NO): YES